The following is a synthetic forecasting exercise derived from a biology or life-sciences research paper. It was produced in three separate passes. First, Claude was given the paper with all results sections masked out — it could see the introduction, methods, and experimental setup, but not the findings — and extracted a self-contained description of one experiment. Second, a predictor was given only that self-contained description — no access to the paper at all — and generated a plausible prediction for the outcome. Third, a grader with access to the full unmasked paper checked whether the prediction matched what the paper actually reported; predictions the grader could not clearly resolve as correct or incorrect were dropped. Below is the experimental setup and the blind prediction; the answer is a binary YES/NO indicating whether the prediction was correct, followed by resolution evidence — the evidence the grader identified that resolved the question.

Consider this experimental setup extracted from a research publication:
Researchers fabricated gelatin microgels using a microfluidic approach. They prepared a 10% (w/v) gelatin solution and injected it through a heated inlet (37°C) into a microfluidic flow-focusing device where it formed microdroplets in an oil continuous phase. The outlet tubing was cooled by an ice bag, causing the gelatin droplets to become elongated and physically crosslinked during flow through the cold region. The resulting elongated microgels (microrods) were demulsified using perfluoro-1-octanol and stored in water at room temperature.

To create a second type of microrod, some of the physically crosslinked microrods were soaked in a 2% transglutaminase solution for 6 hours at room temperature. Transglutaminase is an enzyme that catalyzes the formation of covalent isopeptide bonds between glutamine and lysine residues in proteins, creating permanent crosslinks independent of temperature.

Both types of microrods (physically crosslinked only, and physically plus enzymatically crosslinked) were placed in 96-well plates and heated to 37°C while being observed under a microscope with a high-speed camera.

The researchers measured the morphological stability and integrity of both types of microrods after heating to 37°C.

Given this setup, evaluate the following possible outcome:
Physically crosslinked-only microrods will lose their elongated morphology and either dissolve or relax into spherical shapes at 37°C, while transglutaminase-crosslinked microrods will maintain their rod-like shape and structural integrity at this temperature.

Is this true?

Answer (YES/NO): YES